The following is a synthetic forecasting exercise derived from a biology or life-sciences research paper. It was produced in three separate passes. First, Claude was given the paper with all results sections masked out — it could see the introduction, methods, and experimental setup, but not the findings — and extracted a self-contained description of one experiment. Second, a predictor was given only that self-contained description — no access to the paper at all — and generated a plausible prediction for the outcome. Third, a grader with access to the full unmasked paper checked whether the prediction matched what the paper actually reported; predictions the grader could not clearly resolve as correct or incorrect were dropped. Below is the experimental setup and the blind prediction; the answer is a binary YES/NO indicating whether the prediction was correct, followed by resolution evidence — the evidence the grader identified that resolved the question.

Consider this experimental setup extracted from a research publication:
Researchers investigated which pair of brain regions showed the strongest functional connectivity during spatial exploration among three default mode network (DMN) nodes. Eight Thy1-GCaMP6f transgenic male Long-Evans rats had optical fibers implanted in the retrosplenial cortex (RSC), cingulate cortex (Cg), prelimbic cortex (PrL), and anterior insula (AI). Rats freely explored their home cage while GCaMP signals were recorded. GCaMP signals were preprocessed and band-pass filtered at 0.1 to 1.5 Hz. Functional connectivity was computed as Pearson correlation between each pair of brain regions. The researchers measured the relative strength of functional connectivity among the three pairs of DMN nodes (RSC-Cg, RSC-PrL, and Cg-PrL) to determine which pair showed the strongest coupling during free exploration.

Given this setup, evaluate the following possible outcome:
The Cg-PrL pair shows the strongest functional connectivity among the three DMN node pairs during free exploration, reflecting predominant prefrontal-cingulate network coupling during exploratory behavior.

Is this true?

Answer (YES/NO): NO